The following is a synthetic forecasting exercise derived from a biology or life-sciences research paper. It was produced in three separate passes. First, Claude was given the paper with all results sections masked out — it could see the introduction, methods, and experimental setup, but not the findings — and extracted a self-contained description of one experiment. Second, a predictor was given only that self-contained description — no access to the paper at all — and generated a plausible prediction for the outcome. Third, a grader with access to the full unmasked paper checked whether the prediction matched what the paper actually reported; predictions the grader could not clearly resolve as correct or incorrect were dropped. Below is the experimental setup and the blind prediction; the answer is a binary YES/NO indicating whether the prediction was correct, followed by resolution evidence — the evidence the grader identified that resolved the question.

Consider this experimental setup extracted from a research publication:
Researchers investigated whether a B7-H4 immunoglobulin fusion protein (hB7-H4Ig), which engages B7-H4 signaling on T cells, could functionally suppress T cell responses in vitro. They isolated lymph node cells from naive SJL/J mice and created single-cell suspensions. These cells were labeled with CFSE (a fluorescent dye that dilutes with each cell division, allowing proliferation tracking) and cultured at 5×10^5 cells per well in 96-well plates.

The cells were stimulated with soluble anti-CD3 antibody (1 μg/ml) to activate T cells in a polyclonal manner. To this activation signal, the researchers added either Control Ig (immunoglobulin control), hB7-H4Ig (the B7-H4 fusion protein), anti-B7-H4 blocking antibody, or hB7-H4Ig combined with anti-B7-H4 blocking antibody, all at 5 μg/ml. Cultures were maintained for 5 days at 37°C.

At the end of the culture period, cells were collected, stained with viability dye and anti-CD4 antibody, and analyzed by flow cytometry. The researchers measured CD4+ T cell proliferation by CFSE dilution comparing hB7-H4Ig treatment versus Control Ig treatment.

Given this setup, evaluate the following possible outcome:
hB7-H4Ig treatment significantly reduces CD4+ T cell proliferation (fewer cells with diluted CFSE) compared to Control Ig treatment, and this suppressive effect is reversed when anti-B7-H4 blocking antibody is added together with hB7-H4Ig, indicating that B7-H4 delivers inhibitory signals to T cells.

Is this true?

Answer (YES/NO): YES